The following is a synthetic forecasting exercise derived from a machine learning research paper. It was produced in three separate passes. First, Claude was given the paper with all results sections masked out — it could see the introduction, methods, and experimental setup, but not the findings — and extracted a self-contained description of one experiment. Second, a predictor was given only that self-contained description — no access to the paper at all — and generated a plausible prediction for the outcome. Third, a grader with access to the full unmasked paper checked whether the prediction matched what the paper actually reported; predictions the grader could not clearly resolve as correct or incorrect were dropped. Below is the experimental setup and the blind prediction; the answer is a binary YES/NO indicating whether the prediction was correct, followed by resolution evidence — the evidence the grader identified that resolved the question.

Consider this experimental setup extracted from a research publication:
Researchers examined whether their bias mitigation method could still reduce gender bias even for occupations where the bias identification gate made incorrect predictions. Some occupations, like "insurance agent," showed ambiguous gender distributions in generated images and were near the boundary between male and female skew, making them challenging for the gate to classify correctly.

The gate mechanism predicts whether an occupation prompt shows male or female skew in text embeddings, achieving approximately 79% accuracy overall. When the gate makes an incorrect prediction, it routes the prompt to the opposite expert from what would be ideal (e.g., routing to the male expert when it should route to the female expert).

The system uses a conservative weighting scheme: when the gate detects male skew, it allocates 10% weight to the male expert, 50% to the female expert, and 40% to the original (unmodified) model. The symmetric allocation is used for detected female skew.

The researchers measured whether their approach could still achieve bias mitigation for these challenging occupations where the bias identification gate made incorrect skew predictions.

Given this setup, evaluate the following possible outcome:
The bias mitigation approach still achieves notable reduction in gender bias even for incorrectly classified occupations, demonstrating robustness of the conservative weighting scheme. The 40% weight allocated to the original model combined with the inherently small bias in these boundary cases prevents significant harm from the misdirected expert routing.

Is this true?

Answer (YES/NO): NO